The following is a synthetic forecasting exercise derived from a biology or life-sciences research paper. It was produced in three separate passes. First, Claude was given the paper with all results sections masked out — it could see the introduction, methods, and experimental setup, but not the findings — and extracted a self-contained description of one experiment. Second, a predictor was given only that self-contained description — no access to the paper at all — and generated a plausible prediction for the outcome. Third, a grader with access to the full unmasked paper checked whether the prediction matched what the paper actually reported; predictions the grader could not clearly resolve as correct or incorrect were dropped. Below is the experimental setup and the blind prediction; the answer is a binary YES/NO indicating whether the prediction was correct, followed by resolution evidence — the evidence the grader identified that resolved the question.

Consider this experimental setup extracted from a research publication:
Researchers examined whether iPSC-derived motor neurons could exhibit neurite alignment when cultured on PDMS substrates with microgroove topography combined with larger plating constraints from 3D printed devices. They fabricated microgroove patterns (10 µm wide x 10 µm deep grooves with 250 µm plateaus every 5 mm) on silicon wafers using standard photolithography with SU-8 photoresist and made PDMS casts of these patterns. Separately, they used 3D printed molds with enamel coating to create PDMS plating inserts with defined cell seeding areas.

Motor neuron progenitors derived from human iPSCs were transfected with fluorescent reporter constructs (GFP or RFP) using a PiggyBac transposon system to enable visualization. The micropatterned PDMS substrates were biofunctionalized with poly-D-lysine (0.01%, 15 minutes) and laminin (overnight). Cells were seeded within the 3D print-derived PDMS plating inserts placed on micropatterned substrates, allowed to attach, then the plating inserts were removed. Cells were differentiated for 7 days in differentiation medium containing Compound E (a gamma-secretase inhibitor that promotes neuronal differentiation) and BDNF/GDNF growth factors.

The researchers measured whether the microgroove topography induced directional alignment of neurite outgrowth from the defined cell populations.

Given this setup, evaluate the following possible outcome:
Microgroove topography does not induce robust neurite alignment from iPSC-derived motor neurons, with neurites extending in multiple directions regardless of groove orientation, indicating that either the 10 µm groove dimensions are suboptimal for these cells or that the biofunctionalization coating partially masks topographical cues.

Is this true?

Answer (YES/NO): NO